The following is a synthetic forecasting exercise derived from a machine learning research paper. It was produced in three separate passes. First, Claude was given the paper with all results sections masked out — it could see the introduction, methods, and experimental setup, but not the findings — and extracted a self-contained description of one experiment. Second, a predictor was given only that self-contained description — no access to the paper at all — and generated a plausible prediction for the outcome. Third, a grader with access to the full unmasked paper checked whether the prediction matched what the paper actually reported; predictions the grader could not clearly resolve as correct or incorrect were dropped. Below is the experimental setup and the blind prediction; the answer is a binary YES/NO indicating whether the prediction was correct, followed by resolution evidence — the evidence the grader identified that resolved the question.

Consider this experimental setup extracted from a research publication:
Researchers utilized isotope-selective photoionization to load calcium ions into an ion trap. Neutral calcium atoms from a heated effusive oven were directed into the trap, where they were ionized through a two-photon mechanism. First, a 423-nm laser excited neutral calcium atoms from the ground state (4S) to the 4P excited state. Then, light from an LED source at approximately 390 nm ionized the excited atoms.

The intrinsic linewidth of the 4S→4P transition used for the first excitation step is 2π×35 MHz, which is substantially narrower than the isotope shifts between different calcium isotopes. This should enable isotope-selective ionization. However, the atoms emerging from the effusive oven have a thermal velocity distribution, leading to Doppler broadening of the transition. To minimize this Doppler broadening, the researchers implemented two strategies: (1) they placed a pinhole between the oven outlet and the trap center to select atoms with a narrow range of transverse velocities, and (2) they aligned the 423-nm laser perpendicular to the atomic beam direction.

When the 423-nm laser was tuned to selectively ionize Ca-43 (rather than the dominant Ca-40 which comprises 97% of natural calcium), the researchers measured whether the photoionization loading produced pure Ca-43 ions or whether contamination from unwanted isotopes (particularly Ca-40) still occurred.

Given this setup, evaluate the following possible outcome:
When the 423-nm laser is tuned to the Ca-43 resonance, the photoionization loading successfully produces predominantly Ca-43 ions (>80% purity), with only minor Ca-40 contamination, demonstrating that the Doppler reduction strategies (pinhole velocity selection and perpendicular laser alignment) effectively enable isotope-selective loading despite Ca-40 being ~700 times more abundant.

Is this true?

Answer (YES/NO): NO